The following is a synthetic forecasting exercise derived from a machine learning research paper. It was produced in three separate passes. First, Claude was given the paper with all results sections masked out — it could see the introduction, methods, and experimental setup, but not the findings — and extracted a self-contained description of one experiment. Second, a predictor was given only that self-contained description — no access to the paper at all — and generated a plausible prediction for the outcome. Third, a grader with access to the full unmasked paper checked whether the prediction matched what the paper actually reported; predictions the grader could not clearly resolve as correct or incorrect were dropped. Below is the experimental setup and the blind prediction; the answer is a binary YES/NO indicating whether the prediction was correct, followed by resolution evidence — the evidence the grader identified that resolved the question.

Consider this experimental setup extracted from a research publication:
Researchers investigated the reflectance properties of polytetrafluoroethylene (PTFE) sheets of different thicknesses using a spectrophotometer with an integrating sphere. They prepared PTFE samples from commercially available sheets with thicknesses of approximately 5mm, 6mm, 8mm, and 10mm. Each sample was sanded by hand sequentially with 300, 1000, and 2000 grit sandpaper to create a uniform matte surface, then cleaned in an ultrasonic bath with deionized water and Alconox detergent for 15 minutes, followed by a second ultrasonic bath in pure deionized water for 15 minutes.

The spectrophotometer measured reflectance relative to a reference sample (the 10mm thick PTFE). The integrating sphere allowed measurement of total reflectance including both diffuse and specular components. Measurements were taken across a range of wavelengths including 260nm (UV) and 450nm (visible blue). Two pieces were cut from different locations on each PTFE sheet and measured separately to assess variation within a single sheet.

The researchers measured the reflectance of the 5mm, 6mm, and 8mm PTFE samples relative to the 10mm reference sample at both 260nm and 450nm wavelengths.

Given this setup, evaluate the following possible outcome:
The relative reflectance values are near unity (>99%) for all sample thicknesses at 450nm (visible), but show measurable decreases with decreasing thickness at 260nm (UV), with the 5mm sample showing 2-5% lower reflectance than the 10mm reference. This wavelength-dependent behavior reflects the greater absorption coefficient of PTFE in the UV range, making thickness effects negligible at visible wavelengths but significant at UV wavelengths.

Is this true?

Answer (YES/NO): NO